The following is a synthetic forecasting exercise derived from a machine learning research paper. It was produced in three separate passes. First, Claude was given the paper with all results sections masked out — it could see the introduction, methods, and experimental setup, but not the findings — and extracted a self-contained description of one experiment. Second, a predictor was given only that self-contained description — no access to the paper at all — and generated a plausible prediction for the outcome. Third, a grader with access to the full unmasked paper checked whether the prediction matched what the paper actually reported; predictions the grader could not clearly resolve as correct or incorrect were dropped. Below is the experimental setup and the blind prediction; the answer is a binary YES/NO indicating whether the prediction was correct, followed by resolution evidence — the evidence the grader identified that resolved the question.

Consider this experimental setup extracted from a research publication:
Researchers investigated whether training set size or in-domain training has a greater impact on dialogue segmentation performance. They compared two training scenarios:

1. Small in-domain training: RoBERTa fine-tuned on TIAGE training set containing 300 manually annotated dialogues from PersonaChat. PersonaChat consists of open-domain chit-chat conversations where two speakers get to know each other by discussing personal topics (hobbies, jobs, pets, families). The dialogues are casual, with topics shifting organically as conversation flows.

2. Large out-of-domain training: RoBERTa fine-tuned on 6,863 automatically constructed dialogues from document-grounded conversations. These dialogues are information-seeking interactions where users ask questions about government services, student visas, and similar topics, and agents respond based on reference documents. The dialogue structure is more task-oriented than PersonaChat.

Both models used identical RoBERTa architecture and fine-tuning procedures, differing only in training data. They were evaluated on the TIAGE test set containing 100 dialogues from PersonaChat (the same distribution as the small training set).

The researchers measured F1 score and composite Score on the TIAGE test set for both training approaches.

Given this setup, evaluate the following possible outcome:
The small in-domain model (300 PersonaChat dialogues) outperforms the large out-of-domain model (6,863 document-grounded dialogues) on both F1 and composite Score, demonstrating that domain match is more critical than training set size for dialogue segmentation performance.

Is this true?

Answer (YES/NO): YES